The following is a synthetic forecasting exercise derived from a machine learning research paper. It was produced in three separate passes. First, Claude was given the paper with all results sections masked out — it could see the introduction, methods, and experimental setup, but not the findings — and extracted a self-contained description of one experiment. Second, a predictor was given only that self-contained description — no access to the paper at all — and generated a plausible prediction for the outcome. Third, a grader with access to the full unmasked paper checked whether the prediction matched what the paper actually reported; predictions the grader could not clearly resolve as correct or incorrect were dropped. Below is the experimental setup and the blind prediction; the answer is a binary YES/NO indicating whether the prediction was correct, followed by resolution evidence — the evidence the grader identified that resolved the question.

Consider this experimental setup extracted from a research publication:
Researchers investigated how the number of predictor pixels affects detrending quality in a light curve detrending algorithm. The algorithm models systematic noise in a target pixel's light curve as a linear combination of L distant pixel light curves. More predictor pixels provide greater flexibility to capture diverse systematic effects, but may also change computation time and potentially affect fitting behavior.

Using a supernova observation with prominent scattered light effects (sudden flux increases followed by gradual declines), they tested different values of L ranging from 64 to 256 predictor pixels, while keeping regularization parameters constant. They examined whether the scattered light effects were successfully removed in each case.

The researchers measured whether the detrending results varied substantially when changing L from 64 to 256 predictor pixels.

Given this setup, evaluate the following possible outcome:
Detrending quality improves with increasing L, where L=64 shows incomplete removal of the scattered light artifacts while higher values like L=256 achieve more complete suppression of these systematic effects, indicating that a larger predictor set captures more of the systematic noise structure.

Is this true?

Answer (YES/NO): NO